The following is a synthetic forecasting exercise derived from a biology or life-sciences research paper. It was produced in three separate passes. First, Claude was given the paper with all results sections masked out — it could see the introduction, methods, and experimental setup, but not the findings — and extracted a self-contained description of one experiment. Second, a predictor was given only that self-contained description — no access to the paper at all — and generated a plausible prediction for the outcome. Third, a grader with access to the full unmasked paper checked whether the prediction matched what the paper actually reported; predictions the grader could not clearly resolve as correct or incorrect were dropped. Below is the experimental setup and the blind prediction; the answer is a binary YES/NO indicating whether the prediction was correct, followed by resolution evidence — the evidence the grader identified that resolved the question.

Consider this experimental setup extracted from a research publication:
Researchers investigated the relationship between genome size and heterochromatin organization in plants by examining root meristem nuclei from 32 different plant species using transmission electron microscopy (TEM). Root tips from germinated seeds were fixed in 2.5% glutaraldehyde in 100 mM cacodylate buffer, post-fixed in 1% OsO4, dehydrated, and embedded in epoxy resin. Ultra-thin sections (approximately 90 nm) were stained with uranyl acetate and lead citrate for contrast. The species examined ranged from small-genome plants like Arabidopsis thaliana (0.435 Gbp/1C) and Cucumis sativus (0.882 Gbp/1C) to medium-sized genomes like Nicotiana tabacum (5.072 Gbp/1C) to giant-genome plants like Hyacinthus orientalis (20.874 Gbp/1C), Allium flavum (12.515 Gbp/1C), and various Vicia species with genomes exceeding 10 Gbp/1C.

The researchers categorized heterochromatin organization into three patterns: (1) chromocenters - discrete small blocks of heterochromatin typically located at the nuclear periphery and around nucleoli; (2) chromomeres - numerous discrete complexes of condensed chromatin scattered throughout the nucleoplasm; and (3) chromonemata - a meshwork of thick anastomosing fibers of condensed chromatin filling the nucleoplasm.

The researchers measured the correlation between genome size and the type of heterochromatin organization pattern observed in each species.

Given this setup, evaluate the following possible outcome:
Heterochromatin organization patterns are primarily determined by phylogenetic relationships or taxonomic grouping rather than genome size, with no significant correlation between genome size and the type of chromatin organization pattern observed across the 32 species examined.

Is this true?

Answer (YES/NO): NO